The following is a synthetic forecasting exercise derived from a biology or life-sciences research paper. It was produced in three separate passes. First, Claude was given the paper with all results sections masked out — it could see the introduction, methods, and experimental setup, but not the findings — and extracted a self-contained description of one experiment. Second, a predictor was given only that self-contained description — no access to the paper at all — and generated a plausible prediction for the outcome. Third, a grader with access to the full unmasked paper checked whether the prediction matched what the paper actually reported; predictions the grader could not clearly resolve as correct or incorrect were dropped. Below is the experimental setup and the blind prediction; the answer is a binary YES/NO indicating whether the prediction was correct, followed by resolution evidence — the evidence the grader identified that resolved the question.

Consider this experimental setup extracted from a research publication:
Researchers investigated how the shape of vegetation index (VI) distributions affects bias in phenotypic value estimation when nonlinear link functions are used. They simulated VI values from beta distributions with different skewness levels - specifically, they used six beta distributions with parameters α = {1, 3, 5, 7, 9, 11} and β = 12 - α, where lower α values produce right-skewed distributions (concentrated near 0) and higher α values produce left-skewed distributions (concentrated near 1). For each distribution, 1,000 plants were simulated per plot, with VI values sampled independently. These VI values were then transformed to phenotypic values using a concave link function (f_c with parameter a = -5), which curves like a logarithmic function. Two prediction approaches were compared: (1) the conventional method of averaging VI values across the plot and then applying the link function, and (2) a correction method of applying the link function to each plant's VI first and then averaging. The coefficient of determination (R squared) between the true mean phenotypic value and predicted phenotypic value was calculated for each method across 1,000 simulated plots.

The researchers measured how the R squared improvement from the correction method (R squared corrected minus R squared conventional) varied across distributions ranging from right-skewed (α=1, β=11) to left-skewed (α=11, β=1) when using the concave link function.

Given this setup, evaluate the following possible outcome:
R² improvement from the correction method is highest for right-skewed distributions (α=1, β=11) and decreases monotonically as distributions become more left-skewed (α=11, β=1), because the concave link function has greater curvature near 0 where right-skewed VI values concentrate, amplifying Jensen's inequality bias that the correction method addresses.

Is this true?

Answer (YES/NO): NO